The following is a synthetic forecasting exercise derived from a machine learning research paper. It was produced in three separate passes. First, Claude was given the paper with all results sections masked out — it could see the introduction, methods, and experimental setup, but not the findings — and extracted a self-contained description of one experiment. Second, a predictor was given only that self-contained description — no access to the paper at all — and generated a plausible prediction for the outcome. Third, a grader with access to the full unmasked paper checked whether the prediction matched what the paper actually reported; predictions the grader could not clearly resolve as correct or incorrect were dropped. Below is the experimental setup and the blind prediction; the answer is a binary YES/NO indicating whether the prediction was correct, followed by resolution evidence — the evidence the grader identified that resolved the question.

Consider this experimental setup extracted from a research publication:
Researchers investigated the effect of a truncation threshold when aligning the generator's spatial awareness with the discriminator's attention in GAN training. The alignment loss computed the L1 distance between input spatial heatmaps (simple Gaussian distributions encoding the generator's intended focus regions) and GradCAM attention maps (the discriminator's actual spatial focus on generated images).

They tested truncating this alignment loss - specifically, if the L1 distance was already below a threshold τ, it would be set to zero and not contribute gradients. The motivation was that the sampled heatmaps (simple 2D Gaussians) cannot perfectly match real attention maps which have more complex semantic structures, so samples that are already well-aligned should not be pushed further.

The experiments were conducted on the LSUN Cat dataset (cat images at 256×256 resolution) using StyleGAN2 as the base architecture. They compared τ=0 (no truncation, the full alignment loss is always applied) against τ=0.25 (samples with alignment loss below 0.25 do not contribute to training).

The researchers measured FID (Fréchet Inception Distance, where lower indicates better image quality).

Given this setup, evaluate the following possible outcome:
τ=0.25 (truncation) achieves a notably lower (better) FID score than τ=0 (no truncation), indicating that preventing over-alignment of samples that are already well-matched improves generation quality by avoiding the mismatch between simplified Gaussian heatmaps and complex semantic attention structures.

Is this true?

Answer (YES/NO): YES